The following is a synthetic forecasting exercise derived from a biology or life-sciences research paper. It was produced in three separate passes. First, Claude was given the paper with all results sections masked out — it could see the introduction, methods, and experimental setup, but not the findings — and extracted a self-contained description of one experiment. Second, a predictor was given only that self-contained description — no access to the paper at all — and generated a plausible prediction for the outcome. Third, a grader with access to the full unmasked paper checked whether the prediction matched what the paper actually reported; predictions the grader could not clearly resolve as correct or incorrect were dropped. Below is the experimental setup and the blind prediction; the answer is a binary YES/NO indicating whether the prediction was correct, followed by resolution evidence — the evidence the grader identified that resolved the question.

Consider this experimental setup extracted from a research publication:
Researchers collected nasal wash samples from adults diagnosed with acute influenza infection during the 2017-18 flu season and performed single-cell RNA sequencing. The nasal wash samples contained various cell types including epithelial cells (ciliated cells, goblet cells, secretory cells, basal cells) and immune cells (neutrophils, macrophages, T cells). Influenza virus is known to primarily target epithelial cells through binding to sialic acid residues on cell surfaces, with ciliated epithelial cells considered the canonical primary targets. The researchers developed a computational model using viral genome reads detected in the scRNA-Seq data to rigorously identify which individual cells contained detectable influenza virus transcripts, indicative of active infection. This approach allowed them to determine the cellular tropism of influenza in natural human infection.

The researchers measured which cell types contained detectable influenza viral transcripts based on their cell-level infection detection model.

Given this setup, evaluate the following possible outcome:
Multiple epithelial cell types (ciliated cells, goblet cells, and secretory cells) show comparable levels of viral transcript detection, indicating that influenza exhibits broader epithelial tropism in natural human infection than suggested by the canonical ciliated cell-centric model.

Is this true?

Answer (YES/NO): NO